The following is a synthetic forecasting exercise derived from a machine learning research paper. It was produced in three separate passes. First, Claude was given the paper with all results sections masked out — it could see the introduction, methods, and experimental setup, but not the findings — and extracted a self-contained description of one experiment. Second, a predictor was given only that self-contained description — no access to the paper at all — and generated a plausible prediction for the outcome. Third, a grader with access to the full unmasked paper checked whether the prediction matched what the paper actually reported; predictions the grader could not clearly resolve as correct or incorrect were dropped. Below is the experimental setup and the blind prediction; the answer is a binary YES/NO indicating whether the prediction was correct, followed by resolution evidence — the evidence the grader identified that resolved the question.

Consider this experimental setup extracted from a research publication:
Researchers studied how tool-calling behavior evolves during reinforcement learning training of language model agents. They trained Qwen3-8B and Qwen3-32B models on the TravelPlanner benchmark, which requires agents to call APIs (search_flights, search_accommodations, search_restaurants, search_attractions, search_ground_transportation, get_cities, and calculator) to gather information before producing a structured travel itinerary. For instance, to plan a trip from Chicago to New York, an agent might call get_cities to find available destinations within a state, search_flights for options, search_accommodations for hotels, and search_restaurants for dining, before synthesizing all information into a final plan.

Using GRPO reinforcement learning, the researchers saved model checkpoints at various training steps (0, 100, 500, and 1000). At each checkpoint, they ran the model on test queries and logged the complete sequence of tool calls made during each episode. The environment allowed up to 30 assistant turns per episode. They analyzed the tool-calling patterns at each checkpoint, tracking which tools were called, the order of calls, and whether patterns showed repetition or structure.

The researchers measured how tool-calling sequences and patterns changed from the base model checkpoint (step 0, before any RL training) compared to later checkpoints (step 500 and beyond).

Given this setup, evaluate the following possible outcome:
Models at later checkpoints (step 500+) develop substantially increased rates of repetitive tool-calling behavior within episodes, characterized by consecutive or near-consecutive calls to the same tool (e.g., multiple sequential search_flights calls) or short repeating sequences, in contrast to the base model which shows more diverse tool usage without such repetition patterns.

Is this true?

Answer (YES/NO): NO